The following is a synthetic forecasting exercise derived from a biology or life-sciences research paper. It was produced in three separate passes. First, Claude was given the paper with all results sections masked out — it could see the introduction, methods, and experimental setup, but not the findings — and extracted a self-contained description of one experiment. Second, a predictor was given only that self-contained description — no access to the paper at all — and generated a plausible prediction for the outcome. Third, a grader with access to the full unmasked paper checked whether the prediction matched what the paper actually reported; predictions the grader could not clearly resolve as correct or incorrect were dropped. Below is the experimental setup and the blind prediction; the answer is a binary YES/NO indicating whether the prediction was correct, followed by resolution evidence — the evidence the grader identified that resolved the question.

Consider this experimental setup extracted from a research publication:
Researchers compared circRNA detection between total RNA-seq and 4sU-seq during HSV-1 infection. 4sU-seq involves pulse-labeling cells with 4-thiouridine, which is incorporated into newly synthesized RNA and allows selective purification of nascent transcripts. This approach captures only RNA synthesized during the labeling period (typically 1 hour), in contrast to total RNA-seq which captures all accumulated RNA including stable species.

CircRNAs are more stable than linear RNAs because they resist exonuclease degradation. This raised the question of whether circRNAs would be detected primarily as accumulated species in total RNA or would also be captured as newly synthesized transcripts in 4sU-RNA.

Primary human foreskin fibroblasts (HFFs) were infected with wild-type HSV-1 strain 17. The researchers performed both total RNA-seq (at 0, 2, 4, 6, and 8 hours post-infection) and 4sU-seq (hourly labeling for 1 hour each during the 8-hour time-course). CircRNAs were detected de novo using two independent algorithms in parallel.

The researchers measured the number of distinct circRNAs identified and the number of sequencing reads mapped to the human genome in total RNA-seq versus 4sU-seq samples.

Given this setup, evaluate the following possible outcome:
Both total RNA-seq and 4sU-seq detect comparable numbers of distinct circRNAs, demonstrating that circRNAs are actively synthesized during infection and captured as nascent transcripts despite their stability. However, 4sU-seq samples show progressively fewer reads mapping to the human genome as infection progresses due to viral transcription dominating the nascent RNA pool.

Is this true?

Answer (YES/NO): NO